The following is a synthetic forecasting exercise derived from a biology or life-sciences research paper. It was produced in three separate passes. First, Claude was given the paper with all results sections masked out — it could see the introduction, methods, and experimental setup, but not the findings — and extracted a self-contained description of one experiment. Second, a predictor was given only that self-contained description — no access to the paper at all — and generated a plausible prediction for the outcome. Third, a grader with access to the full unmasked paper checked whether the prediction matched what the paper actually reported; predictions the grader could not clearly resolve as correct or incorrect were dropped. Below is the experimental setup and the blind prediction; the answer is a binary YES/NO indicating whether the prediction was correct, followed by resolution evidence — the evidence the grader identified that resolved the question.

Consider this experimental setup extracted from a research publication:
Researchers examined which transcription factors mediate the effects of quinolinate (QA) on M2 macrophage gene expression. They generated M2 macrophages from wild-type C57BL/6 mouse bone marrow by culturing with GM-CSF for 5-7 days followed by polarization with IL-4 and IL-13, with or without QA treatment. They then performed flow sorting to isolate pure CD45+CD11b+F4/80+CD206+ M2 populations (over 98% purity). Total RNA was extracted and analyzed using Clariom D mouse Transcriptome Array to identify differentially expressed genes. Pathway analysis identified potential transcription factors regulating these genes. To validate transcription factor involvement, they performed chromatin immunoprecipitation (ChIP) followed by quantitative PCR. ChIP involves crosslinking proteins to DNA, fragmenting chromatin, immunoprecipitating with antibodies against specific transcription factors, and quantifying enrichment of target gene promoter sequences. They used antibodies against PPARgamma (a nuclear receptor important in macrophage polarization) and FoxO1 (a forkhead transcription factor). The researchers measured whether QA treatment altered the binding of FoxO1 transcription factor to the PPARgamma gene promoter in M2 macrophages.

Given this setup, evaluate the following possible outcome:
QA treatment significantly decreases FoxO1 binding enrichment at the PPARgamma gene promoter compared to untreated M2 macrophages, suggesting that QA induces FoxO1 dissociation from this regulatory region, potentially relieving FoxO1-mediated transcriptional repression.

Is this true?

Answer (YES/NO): YES